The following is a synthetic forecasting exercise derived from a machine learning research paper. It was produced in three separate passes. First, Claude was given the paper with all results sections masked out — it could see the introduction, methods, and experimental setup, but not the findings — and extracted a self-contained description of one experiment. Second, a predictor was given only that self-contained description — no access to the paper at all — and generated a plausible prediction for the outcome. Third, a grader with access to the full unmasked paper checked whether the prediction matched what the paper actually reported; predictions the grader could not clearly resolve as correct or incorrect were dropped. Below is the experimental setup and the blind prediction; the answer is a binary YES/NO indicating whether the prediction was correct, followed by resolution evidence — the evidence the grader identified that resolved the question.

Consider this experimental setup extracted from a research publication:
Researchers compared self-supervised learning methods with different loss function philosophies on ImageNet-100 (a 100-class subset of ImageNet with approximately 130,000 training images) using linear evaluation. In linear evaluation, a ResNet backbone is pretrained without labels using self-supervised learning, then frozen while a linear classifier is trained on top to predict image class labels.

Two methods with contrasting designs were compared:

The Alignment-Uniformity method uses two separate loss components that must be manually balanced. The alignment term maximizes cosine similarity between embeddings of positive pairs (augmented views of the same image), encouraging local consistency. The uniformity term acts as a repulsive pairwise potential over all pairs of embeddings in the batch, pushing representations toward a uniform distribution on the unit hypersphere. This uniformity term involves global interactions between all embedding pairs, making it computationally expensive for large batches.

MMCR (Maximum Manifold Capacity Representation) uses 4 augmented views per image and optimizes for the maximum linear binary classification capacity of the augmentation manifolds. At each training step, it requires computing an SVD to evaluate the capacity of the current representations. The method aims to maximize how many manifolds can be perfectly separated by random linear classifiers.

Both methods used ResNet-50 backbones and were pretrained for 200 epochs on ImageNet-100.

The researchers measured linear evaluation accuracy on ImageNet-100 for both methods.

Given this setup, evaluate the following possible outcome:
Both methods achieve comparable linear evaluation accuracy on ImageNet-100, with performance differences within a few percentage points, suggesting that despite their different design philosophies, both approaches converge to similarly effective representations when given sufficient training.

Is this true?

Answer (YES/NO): NO